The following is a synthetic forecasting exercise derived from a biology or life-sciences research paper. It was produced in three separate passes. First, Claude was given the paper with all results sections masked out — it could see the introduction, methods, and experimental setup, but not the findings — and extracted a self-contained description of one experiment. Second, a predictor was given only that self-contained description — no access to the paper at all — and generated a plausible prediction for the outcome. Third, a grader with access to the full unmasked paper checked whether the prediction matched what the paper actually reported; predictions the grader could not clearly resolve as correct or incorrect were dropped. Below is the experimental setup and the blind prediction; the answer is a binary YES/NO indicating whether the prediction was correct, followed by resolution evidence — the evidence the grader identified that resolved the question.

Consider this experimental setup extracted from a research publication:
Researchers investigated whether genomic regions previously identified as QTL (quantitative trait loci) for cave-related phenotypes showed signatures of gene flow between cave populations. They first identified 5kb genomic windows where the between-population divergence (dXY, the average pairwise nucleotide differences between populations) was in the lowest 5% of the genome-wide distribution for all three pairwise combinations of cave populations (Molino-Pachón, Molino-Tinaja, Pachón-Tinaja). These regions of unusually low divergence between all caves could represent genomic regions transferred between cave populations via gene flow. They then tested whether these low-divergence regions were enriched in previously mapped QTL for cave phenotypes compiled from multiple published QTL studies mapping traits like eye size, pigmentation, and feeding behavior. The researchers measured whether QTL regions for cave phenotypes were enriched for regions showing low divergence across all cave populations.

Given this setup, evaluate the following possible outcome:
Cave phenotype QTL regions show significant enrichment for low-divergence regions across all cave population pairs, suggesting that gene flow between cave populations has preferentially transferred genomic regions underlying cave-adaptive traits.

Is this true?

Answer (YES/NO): NO